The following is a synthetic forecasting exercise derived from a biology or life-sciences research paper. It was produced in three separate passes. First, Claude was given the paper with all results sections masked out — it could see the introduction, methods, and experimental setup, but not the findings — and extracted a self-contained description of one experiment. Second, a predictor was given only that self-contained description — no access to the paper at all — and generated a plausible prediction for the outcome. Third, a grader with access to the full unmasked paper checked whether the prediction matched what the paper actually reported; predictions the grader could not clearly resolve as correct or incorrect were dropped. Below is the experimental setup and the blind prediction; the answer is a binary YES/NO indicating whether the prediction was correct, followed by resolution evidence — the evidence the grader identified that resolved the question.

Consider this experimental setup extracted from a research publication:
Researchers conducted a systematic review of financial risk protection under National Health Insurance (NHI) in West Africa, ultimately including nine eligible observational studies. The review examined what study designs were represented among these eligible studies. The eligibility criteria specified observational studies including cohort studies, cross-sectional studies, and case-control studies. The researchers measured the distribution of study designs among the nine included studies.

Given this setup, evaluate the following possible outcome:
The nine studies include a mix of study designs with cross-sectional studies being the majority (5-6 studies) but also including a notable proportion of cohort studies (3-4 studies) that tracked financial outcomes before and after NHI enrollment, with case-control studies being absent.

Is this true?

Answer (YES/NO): NO